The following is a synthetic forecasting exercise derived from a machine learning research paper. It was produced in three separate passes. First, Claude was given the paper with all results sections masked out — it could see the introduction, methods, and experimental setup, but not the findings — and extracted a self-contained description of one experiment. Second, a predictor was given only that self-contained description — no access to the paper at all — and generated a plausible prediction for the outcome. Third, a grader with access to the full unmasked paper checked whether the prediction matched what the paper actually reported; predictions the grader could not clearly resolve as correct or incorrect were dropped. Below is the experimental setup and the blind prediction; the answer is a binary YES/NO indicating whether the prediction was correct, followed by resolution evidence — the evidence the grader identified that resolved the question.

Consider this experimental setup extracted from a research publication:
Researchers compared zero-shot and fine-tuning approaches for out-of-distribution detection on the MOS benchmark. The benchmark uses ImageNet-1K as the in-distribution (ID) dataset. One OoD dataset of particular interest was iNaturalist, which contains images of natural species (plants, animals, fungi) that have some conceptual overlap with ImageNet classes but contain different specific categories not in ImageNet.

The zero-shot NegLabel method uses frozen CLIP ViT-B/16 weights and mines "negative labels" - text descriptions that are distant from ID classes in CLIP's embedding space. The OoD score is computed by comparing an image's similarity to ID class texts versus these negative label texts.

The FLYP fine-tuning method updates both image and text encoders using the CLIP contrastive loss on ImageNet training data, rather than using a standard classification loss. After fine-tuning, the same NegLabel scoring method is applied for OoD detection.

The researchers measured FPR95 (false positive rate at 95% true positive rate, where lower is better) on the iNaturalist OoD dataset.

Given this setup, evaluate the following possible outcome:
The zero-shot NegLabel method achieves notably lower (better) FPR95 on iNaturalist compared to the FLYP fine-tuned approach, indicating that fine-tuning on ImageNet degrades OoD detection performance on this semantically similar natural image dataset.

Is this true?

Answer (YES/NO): YES